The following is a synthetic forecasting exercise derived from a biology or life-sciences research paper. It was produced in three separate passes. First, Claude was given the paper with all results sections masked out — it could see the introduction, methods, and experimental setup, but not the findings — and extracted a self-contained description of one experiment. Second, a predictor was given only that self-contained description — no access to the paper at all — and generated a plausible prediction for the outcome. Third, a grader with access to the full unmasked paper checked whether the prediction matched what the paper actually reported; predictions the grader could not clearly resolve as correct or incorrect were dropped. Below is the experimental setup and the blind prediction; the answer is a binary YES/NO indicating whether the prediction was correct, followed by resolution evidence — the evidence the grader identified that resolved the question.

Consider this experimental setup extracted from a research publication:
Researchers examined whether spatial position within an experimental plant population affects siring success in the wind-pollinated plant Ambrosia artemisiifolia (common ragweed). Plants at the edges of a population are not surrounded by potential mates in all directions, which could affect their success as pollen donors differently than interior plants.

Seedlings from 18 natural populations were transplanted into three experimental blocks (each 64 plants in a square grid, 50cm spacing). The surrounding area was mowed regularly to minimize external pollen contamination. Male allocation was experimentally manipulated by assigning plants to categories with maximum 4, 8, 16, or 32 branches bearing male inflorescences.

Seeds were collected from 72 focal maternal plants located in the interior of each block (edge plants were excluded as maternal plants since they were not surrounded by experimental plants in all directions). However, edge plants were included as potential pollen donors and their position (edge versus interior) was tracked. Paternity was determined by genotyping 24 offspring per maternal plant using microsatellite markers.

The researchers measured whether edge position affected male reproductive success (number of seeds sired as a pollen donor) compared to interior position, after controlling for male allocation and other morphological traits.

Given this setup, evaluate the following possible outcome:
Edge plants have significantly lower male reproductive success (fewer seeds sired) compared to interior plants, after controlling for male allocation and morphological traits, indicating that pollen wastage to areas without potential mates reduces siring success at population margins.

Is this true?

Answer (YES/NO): YES